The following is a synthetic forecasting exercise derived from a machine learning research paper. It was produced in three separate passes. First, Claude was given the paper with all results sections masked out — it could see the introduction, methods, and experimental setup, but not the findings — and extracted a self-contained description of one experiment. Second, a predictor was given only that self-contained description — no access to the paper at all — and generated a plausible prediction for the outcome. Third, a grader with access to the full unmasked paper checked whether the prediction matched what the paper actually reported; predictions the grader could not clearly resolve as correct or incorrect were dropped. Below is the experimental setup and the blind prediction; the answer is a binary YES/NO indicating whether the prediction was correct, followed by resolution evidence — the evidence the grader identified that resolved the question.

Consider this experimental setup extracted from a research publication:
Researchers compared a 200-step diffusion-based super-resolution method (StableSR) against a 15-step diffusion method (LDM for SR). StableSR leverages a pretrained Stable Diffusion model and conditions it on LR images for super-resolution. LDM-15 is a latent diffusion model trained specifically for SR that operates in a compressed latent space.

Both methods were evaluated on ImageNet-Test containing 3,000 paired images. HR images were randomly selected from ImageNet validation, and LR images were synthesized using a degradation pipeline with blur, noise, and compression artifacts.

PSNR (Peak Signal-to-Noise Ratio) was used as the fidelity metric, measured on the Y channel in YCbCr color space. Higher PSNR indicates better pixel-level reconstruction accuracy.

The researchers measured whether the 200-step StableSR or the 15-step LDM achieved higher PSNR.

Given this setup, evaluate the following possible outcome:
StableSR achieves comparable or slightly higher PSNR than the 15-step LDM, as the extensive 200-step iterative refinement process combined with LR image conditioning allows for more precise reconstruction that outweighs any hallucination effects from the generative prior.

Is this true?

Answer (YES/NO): NO